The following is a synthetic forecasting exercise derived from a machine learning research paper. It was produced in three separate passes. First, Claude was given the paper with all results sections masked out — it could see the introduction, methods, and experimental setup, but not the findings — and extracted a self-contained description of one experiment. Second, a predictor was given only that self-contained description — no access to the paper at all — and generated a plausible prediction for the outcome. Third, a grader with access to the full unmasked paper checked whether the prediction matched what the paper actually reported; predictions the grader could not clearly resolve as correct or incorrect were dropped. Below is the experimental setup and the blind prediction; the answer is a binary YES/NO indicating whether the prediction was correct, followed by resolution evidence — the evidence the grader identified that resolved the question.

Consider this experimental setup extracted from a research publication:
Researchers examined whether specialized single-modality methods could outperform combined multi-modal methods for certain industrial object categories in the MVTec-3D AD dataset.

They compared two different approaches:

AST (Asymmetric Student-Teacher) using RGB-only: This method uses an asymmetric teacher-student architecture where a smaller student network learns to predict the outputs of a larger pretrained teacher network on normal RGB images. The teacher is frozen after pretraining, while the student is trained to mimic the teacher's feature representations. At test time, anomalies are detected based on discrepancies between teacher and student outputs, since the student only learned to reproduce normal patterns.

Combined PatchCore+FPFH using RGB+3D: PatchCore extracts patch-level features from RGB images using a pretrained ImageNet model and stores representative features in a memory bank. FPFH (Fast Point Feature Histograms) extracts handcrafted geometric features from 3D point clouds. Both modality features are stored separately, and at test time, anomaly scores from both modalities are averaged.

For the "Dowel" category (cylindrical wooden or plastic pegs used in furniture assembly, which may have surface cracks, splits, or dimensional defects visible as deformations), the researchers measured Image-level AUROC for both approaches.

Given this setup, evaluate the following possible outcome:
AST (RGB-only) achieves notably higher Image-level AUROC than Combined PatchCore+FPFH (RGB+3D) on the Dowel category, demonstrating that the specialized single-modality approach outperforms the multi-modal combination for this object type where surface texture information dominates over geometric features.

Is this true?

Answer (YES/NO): YES